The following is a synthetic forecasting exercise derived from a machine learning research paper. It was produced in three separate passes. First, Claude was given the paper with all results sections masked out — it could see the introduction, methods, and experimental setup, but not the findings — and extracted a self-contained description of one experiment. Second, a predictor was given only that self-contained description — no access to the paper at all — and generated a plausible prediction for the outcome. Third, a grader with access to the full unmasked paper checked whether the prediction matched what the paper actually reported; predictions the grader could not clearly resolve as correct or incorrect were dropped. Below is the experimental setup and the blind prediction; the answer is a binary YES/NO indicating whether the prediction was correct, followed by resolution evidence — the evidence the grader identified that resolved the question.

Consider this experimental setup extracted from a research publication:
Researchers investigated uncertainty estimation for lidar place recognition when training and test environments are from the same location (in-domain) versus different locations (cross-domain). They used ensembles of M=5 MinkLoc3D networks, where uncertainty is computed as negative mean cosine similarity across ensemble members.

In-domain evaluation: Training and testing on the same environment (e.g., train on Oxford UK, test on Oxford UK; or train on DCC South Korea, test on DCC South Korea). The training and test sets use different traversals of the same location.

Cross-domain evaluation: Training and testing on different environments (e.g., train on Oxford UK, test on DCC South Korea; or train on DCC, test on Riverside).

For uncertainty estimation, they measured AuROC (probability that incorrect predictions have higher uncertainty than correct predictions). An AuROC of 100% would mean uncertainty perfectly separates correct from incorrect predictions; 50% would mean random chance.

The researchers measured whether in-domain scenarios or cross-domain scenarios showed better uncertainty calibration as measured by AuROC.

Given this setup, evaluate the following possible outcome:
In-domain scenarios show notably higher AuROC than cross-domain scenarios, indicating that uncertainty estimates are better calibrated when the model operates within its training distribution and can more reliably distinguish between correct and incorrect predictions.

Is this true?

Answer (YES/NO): YES